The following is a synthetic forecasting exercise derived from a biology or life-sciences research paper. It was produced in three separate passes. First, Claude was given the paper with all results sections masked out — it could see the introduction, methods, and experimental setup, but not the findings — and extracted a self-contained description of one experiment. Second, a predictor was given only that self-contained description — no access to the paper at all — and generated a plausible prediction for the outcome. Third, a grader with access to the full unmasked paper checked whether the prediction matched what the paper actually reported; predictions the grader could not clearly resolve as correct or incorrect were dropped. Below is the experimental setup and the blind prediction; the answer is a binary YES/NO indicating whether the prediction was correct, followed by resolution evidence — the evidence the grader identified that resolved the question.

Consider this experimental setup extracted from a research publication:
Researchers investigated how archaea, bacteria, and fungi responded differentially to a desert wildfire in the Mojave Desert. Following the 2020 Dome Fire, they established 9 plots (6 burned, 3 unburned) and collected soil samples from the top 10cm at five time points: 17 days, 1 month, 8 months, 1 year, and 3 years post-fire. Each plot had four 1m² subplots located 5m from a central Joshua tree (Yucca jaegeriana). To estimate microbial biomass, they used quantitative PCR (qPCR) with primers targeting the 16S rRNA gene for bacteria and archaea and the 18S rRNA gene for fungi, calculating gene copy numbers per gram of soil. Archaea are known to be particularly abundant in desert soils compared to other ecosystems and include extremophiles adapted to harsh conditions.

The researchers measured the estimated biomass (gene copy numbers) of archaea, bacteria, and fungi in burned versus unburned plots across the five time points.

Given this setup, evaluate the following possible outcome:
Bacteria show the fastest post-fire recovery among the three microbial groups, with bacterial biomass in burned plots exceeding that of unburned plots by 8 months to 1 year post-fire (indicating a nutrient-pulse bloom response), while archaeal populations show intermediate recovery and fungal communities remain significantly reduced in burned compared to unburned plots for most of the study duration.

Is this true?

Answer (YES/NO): NO